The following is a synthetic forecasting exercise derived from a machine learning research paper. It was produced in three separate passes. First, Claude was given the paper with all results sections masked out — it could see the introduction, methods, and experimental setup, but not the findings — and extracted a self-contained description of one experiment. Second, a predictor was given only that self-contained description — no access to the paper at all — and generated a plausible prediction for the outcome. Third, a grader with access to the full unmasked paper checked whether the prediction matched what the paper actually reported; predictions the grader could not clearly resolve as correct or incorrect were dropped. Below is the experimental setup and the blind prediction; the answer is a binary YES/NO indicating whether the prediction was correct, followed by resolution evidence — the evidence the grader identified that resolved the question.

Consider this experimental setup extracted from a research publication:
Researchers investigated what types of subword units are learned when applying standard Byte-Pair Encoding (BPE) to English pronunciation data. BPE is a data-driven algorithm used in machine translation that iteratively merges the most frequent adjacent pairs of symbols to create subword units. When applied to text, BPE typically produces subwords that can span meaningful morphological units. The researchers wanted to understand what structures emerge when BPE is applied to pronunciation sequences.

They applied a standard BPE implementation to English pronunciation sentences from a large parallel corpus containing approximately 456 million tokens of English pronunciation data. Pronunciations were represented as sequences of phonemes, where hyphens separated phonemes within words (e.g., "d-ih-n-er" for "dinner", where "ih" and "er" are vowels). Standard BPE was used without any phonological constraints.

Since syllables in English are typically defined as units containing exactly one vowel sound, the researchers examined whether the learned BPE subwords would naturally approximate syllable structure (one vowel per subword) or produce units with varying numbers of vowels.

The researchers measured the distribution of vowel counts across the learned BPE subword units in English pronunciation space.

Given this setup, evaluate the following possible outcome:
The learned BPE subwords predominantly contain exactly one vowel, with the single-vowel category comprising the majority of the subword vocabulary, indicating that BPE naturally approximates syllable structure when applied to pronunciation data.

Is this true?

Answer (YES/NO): NO